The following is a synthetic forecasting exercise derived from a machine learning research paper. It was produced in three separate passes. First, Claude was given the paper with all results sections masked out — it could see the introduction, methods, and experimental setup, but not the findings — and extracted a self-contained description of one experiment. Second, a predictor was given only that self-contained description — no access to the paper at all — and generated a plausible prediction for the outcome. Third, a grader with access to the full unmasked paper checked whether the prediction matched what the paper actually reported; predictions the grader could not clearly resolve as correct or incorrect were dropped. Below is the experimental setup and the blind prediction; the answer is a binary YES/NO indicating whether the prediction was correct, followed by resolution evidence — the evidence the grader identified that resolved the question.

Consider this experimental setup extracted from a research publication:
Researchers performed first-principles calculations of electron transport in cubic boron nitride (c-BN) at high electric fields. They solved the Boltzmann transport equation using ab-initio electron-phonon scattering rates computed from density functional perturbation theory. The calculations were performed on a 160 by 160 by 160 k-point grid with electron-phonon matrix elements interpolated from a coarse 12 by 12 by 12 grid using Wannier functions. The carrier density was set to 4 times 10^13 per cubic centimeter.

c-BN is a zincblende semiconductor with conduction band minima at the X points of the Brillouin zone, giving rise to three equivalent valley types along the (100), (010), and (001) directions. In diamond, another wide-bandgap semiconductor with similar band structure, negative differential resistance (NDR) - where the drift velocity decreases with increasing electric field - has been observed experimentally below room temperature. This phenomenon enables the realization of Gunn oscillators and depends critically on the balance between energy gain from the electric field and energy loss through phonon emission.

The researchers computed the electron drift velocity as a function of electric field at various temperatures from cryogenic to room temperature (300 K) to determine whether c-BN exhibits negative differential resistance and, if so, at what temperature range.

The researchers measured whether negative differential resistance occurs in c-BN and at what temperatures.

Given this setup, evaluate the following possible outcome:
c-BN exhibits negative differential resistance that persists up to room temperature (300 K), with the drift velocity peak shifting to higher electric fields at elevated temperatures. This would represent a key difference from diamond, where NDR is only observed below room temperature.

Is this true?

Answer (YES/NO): NO